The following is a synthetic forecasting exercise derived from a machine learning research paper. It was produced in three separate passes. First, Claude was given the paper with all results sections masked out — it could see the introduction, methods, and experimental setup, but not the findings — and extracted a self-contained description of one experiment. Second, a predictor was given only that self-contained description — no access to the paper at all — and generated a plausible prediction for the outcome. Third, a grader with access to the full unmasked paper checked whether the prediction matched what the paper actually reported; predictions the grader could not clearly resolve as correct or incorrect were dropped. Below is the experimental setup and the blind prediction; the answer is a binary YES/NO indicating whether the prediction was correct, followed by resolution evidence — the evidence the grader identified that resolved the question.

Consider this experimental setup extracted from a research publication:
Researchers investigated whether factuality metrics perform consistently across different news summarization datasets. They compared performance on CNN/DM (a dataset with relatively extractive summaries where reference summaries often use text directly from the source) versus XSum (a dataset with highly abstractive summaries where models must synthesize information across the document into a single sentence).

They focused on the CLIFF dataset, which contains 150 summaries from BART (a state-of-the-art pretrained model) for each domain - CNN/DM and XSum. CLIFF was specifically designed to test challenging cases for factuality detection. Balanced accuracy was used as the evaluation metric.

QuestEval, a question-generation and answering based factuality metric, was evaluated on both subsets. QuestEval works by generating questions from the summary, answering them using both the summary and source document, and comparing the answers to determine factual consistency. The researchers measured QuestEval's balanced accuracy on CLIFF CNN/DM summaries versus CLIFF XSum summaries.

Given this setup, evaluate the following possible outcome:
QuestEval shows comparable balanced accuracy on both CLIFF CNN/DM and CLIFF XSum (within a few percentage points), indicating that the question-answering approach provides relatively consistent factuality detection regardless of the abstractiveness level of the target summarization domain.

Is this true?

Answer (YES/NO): NO